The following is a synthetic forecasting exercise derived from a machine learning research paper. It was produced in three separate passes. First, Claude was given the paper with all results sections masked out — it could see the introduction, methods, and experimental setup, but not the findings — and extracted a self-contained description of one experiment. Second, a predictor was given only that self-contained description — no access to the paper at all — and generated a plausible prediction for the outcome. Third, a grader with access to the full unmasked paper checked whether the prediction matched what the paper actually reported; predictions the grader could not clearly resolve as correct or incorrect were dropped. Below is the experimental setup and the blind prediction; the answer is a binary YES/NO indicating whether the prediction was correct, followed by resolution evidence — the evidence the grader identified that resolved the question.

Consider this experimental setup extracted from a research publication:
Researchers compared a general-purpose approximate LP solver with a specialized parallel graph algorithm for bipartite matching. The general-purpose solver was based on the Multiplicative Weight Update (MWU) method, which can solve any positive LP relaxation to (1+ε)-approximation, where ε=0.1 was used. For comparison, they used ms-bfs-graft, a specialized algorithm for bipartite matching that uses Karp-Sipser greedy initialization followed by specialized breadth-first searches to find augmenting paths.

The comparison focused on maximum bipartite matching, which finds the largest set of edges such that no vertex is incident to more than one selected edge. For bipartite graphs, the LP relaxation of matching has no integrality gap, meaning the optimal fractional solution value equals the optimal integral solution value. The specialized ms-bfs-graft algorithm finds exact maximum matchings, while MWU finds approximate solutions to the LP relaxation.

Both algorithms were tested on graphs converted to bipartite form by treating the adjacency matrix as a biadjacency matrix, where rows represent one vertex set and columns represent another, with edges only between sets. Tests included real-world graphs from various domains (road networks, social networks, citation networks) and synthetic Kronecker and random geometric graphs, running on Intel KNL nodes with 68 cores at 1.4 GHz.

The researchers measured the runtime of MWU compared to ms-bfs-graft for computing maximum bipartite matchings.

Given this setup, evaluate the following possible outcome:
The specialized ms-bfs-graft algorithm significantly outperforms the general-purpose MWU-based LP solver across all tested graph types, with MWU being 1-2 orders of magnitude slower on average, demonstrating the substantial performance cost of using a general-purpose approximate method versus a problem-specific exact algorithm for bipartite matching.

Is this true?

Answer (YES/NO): NO